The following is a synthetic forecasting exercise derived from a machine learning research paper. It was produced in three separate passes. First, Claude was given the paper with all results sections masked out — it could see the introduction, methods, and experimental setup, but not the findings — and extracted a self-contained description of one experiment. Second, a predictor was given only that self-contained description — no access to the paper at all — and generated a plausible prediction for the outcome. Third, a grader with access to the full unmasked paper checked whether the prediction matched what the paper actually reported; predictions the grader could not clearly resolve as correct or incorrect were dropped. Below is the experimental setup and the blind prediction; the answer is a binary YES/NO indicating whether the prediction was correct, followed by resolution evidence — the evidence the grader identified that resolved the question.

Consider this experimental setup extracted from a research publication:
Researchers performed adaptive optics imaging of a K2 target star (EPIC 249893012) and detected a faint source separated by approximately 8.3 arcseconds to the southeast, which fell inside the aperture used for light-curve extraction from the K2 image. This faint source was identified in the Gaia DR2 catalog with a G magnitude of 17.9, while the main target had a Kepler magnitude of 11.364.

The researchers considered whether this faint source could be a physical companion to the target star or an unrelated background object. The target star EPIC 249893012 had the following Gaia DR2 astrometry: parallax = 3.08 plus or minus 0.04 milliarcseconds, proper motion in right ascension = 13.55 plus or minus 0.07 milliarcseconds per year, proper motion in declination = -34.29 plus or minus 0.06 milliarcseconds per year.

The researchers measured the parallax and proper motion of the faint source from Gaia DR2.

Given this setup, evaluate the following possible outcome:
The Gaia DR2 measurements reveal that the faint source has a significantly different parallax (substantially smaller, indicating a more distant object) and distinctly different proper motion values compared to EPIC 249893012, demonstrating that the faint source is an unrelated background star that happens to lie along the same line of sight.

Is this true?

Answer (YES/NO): YES